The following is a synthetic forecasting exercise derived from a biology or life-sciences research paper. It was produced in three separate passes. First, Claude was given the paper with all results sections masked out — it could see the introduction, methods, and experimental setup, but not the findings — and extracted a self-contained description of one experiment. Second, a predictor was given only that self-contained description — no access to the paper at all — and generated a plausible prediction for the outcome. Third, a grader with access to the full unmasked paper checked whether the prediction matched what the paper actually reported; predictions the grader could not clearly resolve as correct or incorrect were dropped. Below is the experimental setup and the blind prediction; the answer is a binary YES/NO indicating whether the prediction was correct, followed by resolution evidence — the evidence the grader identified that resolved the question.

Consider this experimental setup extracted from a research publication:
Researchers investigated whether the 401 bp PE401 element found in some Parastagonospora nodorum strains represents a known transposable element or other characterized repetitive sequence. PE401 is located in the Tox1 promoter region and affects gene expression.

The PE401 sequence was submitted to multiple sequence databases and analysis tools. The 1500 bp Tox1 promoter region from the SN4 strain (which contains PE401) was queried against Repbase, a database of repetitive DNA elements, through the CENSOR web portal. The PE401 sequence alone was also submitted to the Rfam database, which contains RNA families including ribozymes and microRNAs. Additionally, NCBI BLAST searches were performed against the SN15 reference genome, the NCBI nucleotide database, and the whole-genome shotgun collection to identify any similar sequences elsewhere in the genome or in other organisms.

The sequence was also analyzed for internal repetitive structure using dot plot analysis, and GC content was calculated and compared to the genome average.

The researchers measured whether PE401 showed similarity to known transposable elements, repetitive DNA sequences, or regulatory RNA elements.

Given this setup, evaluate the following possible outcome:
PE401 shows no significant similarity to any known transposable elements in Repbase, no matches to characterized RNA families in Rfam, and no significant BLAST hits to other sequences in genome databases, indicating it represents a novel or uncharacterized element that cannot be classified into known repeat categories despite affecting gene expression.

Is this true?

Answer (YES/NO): YES